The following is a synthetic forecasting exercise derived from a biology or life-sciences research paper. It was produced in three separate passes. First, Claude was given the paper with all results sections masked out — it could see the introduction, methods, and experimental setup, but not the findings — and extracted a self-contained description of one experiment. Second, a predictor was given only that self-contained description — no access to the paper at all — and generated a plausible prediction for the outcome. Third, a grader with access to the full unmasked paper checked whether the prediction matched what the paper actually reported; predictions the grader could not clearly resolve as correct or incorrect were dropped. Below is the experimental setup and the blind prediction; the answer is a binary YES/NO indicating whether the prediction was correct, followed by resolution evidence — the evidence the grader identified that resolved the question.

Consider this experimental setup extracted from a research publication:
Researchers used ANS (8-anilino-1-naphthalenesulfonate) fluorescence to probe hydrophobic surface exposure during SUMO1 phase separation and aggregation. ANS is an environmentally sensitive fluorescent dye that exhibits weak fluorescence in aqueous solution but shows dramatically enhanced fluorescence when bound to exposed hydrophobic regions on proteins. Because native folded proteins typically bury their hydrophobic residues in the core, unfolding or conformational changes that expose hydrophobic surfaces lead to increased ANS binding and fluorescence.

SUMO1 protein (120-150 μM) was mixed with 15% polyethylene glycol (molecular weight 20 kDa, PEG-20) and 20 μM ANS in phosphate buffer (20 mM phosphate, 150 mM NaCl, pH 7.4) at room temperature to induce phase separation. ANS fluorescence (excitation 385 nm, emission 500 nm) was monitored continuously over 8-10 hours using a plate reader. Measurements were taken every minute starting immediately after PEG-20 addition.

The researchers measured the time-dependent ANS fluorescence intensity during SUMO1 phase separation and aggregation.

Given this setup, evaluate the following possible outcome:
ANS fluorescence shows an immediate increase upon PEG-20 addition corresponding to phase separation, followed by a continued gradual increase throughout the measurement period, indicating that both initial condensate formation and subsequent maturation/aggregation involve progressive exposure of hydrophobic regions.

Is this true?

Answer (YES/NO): NO